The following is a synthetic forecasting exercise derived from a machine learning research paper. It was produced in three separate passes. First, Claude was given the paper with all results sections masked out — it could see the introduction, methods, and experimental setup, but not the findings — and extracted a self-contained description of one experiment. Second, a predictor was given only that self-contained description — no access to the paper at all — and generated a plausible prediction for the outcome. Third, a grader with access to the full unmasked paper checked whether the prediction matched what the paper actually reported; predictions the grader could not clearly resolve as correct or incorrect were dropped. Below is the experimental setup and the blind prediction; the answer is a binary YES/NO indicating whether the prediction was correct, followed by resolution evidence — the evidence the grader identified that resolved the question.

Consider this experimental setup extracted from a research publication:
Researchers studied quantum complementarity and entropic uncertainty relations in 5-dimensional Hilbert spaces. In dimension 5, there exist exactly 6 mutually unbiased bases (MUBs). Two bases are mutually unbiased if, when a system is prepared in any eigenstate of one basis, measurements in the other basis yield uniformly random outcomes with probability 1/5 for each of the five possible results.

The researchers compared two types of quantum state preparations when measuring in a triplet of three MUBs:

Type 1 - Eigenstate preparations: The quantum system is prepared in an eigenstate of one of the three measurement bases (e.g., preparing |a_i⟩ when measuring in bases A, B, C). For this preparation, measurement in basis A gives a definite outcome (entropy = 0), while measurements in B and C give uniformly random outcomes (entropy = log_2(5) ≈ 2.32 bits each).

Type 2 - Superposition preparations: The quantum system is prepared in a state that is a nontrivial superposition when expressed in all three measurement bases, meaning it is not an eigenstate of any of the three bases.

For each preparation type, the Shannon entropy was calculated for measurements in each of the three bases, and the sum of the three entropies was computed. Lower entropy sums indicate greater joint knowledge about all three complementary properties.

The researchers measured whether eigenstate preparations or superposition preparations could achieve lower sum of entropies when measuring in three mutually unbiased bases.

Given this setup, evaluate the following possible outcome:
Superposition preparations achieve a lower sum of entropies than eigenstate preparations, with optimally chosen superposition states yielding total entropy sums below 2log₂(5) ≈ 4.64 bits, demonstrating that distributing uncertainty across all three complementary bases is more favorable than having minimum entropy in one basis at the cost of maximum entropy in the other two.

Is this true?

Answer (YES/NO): NO